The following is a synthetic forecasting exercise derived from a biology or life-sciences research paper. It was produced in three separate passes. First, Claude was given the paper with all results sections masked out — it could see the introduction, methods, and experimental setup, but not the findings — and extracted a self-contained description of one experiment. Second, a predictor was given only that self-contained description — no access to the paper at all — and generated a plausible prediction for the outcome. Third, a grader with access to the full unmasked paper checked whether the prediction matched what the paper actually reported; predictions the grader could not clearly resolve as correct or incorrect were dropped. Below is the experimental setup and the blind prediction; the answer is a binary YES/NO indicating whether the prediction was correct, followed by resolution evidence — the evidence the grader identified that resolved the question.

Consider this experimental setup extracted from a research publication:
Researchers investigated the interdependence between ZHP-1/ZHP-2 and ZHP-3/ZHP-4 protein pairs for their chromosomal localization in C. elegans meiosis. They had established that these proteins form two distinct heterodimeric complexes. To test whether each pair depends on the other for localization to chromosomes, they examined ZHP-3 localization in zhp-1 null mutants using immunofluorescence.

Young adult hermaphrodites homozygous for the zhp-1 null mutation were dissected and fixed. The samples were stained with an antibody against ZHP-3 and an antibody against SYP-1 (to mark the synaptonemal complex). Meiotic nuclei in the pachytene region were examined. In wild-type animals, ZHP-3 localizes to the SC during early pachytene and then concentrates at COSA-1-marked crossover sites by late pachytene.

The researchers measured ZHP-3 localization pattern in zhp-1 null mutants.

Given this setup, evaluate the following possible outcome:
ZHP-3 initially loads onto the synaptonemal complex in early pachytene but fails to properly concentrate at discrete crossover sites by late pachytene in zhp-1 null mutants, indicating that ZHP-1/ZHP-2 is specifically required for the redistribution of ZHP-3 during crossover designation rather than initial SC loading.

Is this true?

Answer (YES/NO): NO